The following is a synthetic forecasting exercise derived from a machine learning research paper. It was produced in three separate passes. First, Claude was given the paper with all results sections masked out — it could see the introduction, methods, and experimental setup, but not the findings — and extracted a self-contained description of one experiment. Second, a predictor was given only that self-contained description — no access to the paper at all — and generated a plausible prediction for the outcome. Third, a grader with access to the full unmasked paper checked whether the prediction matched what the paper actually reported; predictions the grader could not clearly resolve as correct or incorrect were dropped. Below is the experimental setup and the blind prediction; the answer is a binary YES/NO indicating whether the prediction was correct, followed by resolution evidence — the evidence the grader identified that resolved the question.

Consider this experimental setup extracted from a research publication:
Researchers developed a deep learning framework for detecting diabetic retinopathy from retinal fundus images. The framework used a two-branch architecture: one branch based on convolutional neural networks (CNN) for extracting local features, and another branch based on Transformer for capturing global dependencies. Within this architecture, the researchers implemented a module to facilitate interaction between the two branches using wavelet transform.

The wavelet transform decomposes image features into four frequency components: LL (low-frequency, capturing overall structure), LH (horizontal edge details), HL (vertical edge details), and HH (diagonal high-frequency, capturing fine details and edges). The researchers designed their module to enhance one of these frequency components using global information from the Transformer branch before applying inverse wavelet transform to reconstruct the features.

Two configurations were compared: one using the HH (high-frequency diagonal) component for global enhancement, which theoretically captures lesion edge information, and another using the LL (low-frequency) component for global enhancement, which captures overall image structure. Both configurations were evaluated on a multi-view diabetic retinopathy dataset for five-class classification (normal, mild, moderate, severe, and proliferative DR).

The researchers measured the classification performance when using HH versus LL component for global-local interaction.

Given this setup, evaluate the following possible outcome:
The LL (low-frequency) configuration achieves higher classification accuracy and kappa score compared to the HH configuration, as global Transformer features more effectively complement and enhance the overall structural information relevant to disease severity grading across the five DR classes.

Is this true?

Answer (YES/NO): NO